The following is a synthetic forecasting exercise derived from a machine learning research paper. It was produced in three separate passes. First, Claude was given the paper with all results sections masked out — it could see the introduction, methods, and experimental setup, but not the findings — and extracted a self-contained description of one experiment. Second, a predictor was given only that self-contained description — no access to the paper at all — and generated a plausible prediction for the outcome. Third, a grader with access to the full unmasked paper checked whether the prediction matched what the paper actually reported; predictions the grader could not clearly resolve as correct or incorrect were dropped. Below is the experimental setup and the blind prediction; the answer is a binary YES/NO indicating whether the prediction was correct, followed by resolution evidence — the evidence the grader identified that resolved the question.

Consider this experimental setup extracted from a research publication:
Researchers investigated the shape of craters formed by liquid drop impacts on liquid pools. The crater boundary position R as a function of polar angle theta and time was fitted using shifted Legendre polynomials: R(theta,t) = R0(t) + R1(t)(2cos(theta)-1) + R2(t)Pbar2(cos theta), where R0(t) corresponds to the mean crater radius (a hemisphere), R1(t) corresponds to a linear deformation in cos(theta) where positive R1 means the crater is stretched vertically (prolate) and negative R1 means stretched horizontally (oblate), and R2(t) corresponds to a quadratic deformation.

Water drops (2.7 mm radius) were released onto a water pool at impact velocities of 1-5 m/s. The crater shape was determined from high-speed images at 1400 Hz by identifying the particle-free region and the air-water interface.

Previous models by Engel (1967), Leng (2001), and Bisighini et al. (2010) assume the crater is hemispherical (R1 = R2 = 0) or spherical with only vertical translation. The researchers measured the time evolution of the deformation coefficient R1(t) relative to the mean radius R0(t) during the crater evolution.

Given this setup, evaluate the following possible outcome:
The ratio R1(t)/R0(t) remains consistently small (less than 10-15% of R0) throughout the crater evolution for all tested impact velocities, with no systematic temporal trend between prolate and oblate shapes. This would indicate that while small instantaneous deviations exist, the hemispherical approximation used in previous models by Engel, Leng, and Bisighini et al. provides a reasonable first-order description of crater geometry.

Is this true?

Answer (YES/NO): NO